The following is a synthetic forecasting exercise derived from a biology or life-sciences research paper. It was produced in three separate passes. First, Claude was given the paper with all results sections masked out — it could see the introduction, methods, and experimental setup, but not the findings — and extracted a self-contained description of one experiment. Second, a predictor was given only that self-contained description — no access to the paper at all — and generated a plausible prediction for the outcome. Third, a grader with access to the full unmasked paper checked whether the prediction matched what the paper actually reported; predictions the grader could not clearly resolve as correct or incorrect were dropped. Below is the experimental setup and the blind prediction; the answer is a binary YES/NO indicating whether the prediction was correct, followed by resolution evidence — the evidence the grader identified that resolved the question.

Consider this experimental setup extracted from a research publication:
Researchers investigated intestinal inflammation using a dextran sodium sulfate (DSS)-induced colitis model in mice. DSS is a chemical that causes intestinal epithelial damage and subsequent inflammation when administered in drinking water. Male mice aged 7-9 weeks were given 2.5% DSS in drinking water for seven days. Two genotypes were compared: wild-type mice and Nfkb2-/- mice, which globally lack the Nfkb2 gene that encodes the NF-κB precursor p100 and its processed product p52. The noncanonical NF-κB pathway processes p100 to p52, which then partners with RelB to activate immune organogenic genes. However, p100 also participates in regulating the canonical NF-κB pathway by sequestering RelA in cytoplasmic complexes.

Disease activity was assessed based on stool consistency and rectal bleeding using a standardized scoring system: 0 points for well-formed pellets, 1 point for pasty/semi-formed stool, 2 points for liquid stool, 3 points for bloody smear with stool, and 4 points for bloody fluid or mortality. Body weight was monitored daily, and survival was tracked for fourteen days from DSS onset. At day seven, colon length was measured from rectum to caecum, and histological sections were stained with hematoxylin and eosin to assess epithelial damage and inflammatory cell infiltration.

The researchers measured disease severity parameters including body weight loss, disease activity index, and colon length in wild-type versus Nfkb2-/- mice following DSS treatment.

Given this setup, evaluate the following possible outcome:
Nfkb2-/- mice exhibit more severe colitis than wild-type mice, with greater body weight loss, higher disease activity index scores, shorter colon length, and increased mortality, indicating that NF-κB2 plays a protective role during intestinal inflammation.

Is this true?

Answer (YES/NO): NO